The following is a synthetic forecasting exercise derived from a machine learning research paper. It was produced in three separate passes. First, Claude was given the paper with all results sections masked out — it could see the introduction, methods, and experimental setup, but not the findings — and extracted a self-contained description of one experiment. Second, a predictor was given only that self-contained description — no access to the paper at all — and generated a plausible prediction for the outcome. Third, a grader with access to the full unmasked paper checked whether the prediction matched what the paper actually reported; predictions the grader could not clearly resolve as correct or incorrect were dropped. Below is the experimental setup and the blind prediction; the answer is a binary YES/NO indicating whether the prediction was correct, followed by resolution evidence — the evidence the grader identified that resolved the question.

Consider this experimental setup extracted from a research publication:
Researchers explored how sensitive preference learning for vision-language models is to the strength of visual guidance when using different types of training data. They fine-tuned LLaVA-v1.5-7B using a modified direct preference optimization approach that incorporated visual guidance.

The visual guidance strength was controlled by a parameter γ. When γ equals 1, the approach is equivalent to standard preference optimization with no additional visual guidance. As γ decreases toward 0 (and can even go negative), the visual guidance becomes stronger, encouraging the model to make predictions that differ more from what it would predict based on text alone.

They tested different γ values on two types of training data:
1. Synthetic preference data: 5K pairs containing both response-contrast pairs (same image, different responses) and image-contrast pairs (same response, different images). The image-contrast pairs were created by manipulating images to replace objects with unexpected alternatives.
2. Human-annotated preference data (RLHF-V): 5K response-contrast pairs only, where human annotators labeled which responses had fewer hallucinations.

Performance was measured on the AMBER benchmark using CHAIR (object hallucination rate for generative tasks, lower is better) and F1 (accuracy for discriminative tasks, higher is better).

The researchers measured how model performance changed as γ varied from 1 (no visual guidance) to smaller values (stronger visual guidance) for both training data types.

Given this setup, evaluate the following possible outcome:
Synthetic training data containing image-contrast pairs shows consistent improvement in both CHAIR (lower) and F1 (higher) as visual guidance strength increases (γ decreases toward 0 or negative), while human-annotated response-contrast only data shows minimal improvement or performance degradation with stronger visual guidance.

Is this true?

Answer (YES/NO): NO